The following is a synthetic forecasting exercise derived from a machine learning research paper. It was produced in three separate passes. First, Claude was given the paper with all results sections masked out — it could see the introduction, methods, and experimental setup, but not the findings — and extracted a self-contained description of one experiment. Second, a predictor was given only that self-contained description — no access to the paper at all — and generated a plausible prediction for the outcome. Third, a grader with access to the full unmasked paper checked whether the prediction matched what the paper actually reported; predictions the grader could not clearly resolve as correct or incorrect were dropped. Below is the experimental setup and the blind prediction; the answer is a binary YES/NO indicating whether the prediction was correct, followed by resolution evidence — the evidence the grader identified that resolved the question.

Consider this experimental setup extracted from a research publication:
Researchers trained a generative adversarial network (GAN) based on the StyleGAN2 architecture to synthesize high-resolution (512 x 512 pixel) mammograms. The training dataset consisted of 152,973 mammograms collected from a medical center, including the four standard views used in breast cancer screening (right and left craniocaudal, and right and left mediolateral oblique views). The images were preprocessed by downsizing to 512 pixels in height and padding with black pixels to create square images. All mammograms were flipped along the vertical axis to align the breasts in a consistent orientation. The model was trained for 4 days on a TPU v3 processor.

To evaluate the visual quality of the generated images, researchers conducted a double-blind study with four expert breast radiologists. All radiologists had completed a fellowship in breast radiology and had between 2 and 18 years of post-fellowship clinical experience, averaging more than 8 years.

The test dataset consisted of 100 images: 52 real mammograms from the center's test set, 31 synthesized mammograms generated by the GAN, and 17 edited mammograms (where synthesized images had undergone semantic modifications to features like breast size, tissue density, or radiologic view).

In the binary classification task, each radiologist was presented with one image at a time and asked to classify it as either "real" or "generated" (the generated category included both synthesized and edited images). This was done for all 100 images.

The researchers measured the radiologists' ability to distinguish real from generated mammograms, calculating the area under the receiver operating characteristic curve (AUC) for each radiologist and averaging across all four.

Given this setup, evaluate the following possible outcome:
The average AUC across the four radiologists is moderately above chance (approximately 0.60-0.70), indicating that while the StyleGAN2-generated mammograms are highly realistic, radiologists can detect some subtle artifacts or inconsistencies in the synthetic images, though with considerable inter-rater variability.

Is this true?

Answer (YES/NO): NO